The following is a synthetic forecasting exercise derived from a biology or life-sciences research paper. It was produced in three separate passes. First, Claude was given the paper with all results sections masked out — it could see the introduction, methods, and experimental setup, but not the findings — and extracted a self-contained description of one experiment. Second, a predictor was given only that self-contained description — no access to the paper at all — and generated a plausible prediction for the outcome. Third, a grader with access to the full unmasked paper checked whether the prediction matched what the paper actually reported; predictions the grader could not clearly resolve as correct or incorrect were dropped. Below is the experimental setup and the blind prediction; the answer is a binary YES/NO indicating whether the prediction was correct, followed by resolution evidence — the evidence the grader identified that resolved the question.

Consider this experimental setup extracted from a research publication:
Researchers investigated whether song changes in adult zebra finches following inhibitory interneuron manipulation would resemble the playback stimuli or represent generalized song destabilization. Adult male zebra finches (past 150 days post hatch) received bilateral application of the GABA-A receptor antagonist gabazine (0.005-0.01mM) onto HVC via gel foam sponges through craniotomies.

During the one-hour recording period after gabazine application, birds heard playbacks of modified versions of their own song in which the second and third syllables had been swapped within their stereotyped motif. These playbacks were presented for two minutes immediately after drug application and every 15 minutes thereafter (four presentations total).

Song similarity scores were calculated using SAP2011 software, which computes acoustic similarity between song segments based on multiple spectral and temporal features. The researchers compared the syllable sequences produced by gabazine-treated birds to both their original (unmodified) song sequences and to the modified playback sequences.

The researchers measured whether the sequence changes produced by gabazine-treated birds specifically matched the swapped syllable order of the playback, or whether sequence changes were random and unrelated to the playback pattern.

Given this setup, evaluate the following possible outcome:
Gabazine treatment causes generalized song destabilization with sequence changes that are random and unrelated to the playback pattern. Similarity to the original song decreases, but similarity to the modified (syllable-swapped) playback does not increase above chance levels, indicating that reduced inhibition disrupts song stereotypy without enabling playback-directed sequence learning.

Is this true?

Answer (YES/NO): NO